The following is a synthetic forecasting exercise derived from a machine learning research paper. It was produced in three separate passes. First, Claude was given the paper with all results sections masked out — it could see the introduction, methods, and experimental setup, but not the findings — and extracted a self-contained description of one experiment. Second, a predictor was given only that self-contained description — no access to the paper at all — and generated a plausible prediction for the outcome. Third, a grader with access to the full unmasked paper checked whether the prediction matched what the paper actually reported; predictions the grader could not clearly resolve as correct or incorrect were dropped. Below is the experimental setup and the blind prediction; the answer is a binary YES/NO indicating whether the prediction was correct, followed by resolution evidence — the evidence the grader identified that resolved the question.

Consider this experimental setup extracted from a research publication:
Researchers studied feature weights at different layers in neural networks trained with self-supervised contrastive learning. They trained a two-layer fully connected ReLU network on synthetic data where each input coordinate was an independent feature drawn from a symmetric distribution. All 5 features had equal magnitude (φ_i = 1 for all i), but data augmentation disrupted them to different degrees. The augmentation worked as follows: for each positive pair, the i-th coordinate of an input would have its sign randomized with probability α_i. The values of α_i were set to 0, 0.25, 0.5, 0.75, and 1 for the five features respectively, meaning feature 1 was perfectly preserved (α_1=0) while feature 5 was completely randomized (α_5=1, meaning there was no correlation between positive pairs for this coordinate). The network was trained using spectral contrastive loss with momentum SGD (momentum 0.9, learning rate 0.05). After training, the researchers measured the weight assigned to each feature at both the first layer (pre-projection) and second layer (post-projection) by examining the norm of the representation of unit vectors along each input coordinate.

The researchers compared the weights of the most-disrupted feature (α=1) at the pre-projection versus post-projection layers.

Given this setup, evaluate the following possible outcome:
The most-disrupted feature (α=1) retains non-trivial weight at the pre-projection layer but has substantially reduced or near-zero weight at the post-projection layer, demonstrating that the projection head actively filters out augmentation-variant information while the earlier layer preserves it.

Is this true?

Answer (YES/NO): YES